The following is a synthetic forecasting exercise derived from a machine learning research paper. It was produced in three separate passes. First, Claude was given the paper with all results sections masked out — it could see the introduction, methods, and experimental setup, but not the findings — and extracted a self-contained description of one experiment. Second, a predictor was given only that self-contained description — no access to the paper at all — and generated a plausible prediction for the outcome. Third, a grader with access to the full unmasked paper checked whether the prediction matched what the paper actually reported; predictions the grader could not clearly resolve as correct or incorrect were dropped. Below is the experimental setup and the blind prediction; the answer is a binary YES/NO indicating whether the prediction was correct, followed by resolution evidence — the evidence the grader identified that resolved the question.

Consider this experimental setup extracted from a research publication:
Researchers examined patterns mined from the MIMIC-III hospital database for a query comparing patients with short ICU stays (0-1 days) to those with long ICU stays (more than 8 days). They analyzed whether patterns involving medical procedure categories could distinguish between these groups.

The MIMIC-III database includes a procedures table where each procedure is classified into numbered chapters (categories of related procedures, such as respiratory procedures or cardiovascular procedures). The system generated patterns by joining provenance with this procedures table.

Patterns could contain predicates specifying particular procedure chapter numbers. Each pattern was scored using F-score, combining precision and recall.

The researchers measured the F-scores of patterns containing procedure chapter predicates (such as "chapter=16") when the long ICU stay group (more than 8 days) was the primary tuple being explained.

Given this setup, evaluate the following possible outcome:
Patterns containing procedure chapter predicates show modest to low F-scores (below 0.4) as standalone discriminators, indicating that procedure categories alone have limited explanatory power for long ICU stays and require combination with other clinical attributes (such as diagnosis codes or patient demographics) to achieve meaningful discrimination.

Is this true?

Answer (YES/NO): NO